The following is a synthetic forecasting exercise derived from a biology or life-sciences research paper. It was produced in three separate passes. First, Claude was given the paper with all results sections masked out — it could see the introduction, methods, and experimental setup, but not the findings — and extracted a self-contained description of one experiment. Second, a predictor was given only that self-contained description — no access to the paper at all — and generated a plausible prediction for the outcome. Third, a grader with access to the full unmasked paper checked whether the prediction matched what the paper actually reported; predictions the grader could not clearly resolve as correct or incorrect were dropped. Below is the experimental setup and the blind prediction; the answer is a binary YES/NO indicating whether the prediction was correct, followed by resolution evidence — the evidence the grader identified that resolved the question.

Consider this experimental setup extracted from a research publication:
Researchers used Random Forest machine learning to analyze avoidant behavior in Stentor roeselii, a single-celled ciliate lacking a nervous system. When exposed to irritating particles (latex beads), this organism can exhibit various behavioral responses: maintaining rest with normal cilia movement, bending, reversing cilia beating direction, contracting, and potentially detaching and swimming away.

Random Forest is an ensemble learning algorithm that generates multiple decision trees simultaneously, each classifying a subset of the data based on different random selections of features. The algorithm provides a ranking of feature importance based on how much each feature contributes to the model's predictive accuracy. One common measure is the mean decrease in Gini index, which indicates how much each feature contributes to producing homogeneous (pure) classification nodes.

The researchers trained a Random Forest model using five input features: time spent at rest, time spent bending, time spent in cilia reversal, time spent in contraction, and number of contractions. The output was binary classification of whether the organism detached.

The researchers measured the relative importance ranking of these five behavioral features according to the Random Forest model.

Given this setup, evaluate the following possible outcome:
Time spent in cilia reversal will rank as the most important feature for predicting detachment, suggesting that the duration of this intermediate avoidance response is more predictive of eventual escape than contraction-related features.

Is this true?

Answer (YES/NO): NO